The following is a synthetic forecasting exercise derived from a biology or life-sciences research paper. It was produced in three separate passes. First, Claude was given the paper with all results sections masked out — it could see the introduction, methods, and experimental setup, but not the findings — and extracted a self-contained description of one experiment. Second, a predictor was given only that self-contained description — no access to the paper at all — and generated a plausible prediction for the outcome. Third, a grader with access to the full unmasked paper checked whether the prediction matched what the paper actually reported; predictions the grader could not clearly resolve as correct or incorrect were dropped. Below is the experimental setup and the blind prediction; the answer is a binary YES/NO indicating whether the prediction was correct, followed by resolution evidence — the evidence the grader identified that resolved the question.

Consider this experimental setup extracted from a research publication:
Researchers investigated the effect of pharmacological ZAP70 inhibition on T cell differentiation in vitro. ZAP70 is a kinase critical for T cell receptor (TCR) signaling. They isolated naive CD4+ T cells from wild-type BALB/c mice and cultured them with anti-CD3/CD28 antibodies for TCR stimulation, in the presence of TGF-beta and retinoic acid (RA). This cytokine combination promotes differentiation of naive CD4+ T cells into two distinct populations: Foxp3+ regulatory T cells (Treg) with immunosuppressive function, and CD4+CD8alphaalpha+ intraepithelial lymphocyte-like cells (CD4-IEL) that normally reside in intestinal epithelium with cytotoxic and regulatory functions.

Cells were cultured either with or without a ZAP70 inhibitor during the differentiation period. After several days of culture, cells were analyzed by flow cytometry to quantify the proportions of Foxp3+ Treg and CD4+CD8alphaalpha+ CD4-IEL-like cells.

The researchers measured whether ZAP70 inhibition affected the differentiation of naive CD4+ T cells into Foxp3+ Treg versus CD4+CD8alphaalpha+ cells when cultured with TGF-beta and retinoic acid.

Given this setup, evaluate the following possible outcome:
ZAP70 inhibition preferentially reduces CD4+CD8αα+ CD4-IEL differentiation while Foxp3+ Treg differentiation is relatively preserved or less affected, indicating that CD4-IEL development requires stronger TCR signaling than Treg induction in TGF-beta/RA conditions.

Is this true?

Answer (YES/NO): YES